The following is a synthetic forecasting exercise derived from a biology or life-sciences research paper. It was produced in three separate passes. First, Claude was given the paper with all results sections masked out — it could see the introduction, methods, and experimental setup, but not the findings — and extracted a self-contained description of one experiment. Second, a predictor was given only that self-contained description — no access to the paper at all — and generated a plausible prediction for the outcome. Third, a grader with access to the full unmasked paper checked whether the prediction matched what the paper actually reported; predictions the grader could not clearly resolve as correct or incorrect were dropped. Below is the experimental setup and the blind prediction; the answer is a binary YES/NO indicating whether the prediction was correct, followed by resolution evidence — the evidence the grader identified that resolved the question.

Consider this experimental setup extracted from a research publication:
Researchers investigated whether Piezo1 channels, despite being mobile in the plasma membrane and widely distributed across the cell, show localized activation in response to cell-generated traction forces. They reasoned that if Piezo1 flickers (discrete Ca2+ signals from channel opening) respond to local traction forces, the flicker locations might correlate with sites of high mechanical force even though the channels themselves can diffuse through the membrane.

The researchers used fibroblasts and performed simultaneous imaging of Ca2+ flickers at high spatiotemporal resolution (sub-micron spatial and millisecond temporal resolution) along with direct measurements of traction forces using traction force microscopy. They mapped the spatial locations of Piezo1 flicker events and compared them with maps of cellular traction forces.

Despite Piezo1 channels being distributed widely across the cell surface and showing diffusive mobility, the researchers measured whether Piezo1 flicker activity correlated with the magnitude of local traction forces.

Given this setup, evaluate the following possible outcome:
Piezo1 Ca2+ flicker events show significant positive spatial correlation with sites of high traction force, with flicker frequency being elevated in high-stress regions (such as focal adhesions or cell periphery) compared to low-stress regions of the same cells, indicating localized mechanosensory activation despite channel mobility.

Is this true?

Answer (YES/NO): YES